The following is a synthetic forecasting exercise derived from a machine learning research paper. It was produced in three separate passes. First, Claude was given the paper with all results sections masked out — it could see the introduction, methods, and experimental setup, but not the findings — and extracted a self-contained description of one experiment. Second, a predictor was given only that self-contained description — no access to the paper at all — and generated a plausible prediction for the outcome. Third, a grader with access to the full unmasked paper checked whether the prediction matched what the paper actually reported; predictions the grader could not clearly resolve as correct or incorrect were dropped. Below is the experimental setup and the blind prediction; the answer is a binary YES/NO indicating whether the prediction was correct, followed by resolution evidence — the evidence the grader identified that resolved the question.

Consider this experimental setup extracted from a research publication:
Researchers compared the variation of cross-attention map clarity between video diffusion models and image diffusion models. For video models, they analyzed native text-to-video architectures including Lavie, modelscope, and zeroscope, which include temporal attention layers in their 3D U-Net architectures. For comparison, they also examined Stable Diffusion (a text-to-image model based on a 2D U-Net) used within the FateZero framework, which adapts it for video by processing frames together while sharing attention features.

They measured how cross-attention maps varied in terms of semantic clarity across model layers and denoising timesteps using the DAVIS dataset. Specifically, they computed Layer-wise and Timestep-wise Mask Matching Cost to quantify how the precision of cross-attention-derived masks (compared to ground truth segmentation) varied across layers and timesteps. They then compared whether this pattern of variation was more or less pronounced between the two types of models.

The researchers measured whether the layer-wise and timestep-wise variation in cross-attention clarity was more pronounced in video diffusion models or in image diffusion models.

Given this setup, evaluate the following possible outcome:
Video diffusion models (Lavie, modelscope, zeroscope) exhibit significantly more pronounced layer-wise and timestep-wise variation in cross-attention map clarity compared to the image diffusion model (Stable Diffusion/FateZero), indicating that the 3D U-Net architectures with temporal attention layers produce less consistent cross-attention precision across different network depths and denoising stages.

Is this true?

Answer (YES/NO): YES